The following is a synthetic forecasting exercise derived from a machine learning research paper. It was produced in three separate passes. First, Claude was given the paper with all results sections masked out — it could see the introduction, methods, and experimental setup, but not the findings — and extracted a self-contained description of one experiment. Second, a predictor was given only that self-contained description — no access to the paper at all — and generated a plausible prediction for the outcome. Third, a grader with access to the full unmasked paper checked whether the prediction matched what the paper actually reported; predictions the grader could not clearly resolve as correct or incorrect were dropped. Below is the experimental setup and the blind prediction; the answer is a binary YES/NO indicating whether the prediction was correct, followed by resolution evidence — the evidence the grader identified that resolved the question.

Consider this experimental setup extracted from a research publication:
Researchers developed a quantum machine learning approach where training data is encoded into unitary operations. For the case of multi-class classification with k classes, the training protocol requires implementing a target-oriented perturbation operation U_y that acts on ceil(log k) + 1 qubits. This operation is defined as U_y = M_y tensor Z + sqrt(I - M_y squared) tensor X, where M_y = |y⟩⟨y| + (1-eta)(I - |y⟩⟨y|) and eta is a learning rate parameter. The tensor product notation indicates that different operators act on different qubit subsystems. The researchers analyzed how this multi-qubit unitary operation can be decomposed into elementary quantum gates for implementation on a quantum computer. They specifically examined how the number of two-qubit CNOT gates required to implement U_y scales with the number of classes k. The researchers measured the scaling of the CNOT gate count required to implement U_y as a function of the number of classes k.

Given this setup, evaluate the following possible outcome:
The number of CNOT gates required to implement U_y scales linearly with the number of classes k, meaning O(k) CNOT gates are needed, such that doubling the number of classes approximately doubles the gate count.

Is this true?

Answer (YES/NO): NO